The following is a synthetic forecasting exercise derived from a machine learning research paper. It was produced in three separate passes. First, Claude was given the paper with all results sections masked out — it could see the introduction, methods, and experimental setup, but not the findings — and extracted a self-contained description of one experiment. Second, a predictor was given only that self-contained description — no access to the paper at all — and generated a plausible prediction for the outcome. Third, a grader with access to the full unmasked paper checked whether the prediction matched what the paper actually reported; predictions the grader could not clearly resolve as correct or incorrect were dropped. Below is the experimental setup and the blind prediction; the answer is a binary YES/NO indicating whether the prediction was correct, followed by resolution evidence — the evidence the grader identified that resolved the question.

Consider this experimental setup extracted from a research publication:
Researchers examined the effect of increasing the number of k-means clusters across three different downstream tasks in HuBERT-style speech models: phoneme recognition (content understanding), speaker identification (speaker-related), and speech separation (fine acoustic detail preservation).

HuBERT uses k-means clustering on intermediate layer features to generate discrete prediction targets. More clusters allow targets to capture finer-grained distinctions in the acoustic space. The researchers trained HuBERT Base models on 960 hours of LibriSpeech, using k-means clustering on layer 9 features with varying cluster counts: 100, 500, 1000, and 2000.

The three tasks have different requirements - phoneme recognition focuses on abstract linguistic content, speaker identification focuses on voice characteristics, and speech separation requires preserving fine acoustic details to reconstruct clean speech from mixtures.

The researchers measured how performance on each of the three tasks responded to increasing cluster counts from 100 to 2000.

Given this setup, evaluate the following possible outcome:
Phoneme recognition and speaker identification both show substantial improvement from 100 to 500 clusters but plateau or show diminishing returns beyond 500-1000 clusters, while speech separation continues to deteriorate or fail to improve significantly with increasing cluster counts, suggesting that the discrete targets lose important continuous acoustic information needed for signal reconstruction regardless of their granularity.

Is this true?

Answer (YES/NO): NO